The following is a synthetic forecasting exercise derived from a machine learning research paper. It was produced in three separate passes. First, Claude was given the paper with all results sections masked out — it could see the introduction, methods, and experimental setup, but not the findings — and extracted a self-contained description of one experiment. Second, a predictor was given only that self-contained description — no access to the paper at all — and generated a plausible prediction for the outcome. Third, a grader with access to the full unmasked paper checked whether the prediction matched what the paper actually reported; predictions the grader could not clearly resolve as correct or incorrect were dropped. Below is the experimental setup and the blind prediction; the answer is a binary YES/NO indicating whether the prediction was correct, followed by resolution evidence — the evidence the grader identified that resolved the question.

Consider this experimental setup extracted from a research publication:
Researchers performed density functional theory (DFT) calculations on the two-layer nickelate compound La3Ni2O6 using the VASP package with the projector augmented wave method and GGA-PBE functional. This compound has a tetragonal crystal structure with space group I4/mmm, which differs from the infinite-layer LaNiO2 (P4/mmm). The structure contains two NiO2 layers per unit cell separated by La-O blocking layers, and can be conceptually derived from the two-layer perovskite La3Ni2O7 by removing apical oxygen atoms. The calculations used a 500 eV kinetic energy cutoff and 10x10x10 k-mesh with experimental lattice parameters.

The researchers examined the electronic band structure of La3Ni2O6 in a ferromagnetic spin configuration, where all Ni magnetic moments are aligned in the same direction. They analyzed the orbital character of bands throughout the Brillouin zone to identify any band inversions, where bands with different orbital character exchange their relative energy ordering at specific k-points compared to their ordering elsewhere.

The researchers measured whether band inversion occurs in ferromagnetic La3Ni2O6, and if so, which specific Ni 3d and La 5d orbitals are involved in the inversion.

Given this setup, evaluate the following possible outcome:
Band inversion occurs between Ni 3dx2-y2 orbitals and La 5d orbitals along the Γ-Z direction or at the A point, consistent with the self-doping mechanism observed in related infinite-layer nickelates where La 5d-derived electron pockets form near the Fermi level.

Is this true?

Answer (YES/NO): YES